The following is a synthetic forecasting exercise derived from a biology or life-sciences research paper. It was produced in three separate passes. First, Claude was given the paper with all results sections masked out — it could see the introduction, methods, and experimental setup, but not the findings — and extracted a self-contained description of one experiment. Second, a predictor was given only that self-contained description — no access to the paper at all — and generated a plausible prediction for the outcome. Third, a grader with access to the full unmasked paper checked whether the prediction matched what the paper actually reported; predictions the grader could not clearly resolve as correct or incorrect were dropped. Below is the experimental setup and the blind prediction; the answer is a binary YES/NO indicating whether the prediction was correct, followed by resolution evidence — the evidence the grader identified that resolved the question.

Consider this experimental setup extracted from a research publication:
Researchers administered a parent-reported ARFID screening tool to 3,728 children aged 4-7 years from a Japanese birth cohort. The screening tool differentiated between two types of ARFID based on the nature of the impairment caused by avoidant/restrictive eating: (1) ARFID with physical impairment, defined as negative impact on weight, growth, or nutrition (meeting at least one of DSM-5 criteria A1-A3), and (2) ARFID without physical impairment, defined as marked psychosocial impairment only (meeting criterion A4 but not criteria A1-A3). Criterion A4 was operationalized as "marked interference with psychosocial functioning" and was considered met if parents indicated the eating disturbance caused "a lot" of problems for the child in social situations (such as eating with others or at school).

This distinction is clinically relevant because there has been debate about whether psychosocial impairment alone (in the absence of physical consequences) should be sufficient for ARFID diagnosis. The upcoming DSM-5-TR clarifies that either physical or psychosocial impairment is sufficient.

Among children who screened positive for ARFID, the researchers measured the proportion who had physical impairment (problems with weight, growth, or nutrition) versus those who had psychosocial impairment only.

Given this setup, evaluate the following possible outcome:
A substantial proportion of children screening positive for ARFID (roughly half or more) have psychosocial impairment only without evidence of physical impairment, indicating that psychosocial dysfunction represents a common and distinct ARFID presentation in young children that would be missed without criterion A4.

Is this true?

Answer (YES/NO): YES